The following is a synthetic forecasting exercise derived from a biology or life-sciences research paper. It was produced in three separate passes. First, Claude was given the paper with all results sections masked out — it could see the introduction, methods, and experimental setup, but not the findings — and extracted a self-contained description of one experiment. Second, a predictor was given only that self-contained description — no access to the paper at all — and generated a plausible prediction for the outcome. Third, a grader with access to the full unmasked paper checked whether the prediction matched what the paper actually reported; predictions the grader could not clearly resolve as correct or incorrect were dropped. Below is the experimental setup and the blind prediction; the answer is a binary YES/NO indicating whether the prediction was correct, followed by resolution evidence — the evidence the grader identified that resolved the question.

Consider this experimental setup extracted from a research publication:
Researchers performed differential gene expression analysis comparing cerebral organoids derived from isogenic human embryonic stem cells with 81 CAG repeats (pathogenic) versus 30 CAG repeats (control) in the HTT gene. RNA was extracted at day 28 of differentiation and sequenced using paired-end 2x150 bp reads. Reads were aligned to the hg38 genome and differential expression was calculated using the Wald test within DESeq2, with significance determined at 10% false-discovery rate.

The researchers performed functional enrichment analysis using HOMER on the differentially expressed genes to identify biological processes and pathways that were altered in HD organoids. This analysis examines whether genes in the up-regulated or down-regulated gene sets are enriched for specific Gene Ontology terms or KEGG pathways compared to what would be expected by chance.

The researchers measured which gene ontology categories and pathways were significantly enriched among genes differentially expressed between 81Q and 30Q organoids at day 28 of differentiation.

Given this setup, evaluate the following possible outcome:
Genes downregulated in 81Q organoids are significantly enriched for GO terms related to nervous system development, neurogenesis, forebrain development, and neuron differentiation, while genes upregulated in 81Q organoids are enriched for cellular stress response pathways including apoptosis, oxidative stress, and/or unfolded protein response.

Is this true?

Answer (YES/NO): NO